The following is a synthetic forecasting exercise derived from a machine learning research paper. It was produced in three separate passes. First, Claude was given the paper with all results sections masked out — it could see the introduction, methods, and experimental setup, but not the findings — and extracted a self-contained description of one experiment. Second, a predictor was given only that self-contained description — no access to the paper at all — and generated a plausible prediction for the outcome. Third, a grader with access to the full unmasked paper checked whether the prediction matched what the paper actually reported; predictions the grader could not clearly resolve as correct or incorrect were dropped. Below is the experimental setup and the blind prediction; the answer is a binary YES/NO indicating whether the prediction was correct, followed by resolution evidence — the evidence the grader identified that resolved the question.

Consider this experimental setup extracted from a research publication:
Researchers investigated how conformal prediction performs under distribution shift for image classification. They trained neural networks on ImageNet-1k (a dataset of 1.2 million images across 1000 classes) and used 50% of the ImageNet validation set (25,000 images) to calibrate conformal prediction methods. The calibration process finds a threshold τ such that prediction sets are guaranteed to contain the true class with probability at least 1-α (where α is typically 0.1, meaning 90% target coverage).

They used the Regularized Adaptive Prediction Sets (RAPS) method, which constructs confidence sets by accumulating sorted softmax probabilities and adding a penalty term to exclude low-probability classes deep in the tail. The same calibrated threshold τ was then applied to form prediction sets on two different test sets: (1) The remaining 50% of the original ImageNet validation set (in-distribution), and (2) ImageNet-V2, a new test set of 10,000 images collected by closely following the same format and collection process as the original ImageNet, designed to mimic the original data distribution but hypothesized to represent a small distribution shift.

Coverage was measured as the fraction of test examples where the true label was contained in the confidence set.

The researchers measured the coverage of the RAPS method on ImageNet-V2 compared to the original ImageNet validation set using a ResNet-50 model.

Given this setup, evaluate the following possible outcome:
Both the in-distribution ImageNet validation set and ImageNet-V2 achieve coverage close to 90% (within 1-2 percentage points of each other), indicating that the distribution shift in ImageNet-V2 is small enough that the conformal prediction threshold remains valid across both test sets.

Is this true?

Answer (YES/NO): NO